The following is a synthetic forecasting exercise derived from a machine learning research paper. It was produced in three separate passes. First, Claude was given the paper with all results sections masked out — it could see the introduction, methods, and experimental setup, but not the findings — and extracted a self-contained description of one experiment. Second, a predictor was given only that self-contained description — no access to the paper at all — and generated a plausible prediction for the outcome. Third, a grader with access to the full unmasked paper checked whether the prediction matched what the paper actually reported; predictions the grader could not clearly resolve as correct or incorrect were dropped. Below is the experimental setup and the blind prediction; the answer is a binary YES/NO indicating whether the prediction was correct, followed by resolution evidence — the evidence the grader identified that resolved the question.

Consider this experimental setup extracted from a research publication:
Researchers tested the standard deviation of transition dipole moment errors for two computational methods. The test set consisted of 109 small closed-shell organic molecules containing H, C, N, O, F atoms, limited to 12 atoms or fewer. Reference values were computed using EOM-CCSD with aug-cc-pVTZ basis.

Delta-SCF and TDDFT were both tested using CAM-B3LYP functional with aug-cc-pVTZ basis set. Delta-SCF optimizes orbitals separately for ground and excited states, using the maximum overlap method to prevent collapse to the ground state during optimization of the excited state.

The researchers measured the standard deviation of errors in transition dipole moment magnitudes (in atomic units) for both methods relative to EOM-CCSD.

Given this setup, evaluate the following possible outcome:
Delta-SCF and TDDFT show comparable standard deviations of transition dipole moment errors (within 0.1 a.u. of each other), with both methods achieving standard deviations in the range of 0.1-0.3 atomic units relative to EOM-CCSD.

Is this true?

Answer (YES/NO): NO